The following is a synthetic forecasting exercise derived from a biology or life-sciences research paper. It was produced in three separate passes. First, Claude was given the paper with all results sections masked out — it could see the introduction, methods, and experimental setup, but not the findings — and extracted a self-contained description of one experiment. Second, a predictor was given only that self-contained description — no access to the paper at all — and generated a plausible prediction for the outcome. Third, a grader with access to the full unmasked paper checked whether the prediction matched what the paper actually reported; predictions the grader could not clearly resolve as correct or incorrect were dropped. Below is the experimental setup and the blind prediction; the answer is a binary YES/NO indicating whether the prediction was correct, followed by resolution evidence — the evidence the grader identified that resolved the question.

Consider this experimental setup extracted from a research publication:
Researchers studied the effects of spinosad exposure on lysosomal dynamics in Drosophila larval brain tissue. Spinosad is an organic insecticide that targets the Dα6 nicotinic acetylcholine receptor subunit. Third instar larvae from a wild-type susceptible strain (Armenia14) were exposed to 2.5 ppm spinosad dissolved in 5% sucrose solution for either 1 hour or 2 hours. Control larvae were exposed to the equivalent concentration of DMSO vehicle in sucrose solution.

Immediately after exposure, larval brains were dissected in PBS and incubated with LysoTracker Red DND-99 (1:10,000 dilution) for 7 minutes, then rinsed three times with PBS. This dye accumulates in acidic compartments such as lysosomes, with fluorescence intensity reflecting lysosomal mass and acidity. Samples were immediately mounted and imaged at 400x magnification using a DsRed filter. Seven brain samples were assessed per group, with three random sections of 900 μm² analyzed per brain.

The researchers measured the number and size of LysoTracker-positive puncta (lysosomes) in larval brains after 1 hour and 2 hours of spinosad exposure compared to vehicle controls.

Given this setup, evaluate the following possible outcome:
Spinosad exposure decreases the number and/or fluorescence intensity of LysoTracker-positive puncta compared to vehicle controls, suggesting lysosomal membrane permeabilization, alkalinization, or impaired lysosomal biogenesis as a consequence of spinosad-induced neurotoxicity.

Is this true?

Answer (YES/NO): NO